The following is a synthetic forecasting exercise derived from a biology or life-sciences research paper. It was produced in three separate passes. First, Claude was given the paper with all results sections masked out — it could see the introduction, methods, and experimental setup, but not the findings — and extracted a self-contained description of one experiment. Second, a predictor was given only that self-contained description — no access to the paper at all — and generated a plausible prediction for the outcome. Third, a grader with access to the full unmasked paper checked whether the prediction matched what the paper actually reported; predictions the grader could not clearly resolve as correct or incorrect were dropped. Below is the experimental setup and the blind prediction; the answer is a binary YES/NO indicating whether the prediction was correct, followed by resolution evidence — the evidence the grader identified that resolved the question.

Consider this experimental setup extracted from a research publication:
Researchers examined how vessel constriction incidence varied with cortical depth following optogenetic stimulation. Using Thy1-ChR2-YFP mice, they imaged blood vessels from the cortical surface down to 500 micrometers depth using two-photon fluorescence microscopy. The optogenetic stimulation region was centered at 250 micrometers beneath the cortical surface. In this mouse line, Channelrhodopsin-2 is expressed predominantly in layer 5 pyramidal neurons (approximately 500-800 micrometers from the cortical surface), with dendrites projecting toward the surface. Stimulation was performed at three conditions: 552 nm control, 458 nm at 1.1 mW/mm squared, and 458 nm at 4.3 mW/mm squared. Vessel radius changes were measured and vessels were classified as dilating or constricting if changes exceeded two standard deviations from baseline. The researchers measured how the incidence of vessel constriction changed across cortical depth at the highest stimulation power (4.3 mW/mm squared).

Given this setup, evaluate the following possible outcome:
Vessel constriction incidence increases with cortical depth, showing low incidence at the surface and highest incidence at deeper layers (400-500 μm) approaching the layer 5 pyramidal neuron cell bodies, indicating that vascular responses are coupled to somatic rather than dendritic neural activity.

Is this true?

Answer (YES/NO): NO